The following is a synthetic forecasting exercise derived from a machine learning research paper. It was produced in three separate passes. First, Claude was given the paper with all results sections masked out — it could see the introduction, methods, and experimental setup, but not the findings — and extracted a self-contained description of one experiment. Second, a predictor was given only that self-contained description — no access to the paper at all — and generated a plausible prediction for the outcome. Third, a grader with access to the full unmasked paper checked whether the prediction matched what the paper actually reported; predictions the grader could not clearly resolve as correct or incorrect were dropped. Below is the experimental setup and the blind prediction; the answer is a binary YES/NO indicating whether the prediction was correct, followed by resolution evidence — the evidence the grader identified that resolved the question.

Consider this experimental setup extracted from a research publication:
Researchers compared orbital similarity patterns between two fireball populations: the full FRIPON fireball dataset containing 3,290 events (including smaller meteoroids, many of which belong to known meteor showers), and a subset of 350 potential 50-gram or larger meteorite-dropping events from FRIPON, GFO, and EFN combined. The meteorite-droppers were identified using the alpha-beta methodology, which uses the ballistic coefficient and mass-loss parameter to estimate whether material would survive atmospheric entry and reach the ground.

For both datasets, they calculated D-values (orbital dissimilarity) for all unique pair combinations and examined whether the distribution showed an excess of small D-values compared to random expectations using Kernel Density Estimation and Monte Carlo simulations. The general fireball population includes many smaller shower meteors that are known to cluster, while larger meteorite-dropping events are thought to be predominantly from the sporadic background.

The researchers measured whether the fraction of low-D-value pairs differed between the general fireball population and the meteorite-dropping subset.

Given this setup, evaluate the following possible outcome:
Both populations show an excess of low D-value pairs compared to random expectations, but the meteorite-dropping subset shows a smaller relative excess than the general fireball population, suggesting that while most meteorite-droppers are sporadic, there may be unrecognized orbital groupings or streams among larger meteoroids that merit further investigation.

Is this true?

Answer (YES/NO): NO